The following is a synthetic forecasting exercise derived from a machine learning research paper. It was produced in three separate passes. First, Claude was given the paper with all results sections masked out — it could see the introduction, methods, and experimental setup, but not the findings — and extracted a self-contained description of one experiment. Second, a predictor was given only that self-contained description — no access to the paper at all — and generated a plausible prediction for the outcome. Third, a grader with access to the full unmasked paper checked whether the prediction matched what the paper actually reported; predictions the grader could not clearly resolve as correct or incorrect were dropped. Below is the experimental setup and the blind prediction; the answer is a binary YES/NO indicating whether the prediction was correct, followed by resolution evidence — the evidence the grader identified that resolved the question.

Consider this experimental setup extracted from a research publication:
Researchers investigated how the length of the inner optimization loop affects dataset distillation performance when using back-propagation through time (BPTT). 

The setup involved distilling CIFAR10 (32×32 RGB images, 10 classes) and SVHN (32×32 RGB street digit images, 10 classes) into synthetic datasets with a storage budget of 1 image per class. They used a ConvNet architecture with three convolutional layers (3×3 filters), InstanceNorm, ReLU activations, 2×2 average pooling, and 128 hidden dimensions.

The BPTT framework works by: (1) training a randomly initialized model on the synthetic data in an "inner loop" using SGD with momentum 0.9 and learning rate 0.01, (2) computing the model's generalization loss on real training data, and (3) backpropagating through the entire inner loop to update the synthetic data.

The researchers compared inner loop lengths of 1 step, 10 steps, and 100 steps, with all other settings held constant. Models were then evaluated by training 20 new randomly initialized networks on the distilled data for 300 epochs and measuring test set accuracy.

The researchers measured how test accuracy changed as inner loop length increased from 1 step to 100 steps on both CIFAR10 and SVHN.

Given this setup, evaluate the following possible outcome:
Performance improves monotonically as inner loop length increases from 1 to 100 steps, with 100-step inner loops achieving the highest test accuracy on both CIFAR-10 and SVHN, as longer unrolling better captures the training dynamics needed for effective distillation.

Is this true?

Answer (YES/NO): YES